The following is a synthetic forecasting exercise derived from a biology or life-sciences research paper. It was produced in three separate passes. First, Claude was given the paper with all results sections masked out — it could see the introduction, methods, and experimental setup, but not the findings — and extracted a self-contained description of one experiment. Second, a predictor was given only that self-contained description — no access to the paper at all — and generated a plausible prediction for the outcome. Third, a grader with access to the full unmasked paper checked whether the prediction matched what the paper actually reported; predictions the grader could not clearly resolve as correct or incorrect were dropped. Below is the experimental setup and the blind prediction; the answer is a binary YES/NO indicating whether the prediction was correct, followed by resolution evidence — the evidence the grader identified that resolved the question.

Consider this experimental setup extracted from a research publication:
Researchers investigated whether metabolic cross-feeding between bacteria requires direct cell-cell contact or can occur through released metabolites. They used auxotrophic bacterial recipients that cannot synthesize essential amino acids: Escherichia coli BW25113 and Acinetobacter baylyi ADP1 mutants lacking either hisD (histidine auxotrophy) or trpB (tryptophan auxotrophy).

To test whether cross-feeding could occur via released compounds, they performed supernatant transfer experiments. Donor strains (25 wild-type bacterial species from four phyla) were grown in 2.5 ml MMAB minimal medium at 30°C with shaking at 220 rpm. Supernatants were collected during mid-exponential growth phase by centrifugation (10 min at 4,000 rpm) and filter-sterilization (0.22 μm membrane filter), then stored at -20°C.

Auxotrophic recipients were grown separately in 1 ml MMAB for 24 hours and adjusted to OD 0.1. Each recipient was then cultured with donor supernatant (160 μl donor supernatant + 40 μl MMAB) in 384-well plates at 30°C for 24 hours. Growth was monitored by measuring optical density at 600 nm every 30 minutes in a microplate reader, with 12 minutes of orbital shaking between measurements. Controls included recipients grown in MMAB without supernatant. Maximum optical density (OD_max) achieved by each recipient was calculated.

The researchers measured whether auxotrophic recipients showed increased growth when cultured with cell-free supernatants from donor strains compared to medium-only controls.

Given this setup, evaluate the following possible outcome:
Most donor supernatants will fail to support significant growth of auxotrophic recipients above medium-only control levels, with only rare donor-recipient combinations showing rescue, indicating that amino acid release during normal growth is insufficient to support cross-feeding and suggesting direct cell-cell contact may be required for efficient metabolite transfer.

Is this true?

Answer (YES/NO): NO